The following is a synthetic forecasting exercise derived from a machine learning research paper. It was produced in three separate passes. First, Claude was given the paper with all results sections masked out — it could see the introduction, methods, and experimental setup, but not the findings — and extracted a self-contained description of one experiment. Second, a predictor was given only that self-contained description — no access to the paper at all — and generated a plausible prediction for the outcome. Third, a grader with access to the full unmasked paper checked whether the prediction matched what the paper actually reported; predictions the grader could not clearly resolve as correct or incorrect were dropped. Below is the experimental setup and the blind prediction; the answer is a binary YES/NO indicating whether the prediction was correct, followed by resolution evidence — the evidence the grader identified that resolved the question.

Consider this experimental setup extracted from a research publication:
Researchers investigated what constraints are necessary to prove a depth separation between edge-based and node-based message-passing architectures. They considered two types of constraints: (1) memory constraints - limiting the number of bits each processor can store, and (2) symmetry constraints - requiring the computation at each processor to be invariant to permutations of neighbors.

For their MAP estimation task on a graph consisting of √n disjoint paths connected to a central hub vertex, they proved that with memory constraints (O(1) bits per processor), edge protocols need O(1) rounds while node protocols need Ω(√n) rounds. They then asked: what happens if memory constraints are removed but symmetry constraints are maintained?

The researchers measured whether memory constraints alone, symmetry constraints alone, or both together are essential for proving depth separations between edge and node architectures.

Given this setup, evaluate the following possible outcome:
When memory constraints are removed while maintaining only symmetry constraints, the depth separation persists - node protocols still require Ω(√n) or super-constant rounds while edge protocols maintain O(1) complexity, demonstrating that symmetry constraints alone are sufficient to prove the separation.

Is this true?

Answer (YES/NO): NO